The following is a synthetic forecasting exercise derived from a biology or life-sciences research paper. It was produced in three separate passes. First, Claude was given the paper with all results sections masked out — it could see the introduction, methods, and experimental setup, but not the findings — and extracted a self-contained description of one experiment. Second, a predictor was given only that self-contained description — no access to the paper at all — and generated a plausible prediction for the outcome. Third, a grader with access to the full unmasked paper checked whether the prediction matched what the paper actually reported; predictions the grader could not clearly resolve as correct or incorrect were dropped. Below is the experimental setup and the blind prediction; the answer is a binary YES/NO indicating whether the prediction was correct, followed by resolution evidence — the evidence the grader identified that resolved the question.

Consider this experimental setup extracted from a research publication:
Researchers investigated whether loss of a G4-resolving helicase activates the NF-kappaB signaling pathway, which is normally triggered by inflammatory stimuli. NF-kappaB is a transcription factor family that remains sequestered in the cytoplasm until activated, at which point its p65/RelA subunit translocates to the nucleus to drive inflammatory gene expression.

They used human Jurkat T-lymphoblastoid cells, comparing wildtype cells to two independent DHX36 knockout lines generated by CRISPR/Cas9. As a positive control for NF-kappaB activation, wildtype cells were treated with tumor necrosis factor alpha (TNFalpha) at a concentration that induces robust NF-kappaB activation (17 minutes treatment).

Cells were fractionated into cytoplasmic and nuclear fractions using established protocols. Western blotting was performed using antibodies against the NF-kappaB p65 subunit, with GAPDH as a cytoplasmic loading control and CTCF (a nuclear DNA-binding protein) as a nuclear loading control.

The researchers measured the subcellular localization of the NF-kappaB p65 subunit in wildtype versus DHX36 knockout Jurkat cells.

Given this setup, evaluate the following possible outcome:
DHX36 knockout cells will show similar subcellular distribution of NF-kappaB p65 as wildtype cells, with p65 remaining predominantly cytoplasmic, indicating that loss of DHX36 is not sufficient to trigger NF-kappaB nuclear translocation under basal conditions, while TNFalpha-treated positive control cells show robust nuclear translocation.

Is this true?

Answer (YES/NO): NO